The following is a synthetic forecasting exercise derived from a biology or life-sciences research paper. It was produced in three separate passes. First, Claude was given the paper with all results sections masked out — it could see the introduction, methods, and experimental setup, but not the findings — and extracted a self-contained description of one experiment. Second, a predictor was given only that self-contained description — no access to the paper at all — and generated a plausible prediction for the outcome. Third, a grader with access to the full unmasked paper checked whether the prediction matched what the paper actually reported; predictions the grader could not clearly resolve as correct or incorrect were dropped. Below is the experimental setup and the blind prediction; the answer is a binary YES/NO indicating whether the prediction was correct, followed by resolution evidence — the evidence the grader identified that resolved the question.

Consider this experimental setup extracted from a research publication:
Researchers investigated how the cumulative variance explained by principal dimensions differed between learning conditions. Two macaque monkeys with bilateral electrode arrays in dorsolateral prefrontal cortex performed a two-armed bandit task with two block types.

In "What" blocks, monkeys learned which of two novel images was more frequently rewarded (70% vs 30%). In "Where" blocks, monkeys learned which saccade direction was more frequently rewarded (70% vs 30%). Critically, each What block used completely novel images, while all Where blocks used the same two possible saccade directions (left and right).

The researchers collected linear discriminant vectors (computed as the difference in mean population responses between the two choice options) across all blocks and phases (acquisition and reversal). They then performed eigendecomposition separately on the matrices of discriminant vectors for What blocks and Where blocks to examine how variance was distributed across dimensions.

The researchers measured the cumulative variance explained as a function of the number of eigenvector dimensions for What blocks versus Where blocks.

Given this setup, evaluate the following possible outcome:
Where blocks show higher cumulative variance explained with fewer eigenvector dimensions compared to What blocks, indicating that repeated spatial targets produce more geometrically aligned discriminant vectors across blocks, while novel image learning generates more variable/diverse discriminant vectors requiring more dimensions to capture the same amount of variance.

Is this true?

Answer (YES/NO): YES